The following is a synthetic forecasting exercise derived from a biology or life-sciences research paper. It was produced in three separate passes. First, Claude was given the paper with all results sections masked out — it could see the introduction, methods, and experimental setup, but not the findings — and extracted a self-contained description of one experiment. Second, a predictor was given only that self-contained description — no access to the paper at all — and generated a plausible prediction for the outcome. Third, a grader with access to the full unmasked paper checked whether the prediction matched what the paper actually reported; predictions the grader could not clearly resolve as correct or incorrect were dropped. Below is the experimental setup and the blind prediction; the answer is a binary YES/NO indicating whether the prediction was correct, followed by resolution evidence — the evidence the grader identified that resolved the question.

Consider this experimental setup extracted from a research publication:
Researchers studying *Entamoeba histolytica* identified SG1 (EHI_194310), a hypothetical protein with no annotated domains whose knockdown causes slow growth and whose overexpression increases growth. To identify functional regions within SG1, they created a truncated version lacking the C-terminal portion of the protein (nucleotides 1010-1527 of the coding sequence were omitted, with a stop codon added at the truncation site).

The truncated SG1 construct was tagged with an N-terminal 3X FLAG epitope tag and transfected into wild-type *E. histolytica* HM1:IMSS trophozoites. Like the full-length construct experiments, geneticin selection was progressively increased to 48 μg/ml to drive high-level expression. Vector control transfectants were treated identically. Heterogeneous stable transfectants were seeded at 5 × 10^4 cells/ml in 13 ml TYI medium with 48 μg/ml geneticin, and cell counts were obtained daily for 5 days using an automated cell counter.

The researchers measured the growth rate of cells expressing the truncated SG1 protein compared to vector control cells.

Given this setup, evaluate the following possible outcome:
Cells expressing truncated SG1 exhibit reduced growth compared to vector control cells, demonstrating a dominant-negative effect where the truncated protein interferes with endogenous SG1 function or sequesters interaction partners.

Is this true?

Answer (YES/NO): NO